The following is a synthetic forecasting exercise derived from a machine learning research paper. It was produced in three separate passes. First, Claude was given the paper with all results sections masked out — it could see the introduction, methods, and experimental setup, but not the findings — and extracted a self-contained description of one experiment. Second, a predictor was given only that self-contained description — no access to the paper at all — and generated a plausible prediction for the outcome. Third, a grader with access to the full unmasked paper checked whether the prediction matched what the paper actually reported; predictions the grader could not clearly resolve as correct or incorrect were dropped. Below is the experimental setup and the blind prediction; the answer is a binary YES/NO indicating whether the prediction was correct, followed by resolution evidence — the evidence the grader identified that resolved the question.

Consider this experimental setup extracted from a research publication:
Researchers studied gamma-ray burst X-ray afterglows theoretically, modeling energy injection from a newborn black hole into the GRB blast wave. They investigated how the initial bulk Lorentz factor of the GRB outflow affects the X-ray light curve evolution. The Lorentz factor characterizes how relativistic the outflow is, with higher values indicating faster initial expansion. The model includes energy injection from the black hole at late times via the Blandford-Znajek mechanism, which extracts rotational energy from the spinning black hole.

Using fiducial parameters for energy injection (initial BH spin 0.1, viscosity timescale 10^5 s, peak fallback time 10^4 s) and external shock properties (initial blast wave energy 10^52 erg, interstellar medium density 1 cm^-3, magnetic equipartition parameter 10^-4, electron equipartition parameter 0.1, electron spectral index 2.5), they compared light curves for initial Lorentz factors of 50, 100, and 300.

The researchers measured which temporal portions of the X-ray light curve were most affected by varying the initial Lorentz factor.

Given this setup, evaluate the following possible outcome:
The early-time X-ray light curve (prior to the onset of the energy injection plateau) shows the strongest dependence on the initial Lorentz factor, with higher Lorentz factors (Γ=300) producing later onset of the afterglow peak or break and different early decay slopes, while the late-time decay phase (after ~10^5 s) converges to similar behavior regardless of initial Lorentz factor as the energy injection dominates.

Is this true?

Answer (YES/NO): YES